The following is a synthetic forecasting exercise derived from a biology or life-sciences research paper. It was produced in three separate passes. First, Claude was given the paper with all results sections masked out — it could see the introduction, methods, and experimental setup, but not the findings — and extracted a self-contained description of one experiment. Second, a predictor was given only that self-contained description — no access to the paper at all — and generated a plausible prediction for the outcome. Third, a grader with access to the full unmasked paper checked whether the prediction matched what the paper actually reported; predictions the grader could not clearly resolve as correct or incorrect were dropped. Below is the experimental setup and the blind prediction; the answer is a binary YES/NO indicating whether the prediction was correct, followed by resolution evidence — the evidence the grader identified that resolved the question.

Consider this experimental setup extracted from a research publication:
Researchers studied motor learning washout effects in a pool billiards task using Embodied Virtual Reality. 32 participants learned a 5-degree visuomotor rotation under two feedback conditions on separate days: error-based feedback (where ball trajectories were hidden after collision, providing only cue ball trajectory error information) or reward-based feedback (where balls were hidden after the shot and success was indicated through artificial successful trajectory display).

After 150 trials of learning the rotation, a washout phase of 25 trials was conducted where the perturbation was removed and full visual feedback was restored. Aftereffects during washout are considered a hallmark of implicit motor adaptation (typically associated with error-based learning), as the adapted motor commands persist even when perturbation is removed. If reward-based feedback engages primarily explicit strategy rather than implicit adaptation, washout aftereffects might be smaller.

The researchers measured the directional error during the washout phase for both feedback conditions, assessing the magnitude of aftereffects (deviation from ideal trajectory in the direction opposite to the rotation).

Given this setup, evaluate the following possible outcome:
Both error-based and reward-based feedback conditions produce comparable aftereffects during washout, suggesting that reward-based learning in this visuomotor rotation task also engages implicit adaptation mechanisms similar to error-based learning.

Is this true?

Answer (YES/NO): NO